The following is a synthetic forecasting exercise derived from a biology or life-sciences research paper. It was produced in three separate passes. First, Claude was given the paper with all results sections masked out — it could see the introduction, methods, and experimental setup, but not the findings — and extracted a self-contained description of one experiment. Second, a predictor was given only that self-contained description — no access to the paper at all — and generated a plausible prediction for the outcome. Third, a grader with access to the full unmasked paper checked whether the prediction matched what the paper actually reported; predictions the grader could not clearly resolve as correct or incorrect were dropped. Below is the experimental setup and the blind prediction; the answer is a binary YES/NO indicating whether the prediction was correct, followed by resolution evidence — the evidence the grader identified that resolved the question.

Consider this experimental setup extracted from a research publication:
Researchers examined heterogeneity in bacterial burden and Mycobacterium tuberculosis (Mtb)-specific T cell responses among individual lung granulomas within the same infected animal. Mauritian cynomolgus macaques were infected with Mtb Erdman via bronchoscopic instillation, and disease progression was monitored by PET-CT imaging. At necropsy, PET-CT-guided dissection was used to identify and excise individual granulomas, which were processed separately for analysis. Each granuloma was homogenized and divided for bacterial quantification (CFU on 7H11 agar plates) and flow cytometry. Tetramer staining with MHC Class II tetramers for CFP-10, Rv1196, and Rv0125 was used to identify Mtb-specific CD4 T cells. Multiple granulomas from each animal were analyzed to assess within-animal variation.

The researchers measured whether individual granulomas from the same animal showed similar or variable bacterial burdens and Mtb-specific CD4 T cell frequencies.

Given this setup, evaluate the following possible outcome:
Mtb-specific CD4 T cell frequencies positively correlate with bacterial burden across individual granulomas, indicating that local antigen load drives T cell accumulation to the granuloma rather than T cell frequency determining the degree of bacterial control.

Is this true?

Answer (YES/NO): NO